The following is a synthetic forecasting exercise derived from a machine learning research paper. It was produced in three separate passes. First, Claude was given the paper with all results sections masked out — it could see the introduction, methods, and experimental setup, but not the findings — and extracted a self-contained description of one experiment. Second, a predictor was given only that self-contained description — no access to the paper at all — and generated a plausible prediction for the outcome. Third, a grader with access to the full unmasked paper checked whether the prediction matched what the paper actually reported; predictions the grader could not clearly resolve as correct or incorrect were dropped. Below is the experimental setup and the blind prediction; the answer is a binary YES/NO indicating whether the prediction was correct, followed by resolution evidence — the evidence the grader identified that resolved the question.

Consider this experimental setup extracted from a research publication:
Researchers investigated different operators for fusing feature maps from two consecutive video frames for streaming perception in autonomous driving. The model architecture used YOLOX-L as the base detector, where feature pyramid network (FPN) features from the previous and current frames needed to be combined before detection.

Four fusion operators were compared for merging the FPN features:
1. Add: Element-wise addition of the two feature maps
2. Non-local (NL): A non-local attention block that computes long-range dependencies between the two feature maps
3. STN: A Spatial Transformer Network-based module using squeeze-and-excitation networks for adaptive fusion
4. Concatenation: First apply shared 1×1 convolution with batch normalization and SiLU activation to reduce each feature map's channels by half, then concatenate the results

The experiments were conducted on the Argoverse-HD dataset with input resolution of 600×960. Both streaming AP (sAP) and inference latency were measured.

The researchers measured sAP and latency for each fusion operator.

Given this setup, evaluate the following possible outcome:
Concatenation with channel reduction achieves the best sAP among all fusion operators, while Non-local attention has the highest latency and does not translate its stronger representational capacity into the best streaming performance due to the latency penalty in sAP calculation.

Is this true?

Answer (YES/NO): NO